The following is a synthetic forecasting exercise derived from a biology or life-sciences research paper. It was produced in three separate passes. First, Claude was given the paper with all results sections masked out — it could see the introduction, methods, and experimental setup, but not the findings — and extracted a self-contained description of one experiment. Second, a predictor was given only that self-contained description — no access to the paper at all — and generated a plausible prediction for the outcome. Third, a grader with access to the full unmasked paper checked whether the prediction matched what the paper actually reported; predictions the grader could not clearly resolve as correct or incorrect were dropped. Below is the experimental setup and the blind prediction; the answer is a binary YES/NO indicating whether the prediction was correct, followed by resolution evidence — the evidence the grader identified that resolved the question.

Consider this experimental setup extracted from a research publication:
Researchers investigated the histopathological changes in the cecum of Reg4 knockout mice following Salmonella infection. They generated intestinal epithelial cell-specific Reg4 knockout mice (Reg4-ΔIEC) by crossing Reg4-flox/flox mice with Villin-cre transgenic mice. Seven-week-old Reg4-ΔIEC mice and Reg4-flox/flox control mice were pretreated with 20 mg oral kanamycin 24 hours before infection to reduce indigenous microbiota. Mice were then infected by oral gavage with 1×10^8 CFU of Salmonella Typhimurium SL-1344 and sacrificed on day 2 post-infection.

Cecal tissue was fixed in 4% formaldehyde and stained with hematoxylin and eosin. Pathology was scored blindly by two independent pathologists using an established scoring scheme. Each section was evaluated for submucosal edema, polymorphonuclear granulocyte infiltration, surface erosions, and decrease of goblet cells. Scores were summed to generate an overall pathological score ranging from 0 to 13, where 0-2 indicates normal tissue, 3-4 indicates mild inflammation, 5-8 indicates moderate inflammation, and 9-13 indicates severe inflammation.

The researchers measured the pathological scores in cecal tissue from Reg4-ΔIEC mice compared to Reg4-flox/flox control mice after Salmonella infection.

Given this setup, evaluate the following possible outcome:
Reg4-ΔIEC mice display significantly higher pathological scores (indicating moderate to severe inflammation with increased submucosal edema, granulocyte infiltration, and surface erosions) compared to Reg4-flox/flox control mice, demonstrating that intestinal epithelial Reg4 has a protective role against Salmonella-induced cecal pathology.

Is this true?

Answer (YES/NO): YES